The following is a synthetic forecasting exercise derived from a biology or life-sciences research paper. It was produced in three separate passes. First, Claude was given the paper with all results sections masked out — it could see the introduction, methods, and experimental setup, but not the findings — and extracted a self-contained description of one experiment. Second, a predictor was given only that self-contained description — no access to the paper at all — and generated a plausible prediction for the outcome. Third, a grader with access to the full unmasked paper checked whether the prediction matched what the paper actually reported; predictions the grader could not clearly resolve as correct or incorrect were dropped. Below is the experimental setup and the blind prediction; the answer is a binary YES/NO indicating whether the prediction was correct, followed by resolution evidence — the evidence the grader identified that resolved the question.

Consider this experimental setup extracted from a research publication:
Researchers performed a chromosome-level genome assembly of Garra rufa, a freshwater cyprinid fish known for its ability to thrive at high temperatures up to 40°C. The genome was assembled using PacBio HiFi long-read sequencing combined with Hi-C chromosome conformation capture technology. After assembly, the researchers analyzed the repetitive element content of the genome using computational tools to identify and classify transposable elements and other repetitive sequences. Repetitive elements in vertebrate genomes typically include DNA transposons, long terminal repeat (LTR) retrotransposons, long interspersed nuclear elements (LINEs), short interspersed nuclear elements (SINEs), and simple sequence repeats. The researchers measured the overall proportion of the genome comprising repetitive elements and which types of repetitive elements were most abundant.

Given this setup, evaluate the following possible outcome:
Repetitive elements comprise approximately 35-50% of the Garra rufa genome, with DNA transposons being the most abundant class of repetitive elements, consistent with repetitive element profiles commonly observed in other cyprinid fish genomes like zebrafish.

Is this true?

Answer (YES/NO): NO